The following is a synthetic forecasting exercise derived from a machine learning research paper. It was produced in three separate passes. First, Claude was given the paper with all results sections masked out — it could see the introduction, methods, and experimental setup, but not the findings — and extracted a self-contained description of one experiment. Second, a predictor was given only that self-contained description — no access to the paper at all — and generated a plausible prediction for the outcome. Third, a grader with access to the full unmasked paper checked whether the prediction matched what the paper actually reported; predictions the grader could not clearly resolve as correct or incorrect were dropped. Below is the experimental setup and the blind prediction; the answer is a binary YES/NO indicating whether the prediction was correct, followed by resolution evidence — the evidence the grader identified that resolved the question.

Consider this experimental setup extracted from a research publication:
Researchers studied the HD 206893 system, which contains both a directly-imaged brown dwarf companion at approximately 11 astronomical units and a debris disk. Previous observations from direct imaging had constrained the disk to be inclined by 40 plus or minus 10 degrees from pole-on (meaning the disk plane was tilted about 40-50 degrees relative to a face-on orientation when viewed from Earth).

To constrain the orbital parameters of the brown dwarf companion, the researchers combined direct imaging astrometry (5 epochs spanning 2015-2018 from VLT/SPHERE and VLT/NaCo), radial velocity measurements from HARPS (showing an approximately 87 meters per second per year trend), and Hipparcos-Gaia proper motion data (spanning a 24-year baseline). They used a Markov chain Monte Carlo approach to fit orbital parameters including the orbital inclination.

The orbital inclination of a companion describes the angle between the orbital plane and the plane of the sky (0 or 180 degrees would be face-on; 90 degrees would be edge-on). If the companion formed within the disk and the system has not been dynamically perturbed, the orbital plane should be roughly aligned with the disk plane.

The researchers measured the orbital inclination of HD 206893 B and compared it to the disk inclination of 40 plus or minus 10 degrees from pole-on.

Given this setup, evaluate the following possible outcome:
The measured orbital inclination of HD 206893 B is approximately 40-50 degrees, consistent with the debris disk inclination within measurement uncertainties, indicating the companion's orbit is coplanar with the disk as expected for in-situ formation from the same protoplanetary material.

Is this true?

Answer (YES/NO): NO